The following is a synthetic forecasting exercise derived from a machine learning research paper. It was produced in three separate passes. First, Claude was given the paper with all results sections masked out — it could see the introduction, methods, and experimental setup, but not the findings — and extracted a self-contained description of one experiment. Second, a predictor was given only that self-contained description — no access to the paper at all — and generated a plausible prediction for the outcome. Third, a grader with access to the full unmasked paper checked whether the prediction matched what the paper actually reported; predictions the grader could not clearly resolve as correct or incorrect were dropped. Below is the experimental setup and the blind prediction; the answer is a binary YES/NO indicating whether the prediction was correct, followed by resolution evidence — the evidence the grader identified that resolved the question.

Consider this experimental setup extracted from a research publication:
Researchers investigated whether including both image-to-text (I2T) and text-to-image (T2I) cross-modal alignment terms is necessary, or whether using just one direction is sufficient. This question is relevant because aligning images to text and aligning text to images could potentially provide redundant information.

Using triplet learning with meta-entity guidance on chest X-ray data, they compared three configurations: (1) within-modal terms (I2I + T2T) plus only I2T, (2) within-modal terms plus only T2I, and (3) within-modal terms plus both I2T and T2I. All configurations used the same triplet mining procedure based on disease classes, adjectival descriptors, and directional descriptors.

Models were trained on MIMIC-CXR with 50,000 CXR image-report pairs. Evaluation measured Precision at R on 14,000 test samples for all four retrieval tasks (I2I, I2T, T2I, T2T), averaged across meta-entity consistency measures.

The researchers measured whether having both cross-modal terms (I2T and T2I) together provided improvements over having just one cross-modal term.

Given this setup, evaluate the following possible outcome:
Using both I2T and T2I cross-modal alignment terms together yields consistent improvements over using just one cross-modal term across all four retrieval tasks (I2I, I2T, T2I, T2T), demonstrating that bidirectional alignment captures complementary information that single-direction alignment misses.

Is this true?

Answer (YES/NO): YES